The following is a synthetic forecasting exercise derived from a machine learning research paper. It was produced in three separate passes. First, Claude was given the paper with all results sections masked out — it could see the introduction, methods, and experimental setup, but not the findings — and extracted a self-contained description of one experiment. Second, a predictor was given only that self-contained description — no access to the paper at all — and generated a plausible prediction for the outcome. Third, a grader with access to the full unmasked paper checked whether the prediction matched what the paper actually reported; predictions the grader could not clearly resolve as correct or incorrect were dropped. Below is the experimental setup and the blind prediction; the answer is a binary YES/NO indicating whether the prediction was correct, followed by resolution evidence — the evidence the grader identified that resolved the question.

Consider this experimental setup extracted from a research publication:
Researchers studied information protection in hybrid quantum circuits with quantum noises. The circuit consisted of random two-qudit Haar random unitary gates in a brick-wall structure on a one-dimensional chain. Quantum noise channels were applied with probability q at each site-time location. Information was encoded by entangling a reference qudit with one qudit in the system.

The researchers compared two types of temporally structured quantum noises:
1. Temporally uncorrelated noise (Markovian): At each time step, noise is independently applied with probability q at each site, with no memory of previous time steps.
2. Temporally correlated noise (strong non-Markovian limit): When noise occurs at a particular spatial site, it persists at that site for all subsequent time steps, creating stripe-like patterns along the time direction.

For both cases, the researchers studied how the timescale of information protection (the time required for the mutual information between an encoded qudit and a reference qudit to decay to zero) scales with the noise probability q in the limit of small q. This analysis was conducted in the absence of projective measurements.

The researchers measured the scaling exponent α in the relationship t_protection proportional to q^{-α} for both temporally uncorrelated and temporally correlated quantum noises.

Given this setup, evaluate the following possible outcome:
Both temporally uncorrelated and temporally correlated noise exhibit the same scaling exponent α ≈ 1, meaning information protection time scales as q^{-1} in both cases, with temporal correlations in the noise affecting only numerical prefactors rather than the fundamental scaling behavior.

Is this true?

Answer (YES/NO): NO